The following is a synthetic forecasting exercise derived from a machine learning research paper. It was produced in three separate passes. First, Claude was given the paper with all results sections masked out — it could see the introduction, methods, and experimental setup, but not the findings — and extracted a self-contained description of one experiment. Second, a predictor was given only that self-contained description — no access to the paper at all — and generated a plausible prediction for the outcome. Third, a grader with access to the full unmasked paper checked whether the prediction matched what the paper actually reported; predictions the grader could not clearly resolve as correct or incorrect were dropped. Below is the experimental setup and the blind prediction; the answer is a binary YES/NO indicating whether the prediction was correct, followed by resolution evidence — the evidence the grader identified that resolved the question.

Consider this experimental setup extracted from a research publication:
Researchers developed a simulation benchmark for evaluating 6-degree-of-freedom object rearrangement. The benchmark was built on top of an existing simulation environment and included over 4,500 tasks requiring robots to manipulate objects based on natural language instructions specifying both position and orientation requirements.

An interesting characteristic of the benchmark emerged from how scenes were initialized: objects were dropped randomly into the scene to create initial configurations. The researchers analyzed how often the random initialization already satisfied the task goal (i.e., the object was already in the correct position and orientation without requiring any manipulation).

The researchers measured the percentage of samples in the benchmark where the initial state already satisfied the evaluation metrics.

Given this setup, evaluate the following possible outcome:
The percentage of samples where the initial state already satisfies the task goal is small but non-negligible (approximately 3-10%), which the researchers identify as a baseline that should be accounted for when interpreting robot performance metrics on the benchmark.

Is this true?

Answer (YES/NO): YES